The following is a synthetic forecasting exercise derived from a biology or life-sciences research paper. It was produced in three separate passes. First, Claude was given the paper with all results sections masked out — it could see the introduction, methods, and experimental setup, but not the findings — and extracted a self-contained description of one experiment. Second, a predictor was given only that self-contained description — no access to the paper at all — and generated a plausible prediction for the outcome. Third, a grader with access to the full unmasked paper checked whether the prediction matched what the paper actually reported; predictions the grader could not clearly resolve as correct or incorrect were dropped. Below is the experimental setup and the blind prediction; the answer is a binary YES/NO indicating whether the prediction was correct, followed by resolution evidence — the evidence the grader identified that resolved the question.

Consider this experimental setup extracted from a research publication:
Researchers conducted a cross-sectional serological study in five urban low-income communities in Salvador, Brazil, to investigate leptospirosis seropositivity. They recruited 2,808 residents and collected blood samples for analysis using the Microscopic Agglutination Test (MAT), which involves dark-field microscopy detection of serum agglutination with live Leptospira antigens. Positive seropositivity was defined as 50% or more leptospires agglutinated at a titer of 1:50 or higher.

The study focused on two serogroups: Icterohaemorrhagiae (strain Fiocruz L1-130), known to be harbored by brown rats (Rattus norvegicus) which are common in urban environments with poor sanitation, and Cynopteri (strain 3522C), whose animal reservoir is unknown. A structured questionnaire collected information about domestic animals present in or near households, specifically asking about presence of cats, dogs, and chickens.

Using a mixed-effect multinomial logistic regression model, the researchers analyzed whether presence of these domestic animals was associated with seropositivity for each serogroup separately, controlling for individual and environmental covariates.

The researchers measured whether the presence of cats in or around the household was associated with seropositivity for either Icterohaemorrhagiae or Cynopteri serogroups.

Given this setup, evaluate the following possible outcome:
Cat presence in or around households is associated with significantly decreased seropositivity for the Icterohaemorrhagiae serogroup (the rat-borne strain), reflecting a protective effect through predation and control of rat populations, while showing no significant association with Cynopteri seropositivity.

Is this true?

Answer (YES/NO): NO